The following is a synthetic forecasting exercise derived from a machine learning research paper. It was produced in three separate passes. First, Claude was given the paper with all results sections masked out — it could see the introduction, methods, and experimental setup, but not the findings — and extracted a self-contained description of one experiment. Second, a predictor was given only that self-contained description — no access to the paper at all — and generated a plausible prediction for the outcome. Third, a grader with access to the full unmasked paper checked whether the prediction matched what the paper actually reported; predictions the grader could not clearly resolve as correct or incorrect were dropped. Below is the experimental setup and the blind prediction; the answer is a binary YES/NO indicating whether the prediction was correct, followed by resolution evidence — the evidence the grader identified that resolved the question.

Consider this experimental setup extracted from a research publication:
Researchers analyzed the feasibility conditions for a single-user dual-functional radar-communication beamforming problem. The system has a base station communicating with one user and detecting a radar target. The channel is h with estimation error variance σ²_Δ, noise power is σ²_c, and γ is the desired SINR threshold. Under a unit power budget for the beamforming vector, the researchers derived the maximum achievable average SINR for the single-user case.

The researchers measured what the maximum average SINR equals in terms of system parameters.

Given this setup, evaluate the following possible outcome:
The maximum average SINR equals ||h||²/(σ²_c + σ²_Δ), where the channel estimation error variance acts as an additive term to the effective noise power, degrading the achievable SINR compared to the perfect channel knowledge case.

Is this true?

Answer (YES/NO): NO